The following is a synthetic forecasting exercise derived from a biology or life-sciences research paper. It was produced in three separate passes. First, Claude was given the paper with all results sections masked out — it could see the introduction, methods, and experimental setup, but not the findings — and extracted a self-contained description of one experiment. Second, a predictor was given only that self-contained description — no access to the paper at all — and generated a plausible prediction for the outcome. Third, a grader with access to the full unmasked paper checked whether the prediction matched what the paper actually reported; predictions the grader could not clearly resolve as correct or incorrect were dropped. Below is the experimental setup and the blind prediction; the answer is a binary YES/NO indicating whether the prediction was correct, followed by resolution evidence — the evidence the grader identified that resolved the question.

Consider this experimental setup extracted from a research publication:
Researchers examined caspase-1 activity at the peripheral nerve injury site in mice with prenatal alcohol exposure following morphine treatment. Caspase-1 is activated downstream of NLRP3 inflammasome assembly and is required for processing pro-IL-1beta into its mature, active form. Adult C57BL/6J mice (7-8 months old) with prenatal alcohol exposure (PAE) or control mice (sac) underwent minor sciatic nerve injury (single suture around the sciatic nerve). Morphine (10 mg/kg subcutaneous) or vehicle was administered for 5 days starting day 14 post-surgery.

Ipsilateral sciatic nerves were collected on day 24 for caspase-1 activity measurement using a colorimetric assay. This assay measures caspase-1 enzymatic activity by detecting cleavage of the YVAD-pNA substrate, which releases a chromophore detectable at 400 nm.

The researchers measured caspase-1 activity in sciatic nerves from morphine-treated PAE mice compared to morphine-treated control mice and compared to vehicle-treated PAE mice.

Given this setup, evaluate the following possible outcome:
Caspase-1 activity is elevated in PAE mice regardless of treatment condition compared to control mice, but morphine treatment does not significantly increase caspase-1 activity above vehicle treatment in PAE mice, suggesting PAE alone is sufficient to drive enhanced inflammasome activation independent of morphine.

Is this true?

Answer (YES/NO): NO